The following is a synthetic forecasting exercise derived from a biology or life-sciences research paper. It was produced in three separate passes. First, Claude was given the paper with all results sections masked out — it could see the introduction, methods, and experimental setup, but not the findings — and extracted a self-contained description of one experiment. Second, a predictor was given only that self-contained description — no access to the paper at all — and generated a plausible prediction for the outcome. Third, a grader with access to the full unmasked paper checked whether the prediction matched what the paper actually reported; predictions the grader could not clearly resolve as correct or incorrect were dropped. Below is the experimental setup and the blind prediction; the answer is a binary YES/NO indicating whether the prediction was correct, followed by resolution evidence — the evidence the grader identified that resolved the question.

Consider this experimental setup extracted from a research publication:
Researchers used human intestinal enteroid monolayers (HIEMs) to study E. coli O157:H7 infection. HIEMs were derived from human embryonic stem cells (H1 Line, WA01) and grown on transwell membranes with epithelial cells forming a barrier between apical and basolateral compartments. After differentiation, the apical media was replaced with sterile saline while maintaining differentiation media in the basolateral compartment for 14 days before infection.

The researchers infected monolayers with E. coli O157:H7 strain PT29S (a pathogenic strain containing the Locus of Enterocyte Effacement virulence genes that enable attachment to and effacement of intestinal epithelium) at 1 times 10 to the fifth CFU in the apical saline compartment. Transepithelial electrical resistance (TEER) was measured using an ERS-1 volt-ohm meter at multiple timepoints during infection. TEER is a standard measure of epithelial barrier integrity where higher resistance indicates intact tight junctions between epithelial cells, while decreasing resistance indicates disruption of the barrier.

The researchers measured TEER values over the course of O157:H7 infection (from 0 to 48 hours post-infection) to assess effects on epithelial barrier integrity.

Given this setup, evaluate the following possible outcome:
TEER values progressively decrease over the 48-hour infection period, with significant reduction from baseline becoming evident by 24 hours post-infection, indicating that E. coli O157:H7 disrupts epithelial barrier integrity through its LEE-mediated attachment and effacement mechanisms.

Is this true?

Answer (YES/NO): NO